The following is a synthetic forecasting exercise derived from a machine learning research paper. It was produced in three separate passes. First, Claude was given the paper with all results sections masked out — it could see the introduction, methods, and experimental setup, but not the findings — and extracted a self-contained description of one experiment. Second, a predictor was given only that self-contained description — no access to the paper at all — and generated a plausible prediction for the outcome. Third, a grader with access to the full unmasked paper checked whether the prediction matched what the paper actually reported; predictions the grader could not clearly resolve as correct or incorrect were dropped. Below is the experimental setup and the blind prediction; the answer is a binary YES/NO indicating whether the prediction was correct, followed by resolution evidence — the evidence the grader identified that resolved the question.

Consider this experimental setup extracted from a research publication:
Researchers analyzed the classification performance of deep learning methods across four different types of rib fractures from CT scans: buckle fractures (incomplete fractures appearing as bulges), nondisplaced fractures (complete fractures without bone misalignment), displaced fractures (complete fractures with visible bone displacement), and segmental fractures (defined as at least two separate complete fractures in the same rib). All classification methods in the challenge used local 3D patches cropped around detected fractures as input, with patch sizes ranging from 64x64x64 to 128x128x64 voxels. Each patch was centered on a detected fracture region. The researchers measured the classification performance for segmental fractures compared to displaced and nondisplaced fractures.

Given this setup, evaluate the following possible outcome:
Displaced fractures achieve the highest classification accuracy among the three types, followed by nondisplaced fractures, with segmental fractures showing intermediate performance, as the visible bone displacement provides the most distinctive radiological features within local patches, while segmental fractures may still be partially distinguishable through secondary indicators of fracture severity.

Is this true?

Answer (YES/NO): NO